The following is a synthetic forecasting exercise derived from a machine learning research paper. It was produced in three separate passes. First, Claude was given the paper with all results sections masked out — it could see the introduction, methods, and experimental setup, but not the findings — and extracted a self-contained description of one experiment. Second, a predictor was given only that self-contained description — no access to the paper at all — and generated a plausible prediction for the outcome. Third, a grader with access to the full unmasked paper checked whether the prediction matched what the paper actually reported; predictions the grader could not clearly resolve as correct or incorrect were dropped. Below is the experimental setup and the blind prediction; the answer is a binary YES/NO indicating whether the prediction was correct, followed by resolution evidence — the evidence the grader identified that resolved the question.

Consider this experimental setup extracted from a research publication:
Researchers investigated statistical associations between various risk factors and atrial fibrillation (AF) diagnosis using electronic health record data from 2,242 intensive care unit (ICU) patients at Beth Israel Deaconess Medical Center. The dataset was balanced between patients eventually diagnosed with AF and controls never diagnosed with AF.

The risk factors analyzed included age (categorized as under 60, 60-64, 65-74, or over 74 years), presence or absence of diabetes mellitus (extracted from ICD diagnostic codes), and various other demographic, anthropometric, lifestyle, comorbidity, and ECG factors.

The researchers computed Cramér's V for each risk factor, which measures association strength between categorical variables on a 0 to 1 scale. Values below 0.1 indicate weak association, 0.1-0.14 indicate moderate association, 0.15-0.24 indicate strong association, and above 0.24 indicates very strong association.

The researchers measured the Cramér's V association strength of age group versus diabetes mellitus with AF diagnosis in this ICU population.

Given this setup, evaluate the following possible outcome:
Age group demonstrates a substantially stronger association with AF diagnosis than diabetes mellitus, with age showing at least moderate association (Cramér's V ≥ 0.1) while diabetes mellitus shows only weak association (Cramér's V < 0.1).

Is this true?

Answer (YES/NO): YES